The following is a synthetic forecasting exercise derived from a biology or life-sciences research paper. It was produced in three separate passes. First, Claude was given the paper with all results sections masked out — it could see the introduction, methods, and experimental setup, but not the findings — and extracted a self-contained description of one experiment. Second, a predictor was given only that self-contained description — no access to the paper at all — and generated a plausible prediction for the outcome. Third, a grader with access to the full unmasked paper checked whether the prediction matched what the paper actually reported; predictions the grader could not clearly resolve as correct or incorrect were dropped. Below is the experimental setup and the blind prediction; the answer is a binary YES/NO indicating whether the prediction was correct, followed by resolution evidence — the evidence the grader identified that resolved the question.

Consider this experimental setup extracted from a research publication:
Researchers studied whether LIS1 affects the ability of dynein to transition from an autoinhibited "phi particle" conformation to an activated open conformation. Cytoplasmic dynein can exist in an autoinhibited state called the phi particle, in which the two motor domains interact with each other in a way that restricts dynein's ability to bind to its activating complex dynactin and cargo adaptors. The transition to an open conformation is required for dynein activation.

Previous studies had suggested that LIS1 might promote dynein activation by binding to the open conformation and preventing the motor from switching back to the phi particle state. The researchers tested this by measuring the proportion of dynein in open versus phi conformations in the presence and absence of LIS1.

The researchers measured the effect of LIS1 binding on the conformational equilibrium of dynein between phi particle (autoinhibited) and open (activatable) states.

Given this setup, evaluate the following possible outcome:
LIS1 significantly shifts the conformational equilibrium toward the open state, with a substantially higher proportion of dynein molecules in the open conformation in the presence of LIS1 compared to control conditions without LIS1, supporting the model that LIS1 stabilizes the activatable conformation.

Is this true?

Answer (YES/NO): NO